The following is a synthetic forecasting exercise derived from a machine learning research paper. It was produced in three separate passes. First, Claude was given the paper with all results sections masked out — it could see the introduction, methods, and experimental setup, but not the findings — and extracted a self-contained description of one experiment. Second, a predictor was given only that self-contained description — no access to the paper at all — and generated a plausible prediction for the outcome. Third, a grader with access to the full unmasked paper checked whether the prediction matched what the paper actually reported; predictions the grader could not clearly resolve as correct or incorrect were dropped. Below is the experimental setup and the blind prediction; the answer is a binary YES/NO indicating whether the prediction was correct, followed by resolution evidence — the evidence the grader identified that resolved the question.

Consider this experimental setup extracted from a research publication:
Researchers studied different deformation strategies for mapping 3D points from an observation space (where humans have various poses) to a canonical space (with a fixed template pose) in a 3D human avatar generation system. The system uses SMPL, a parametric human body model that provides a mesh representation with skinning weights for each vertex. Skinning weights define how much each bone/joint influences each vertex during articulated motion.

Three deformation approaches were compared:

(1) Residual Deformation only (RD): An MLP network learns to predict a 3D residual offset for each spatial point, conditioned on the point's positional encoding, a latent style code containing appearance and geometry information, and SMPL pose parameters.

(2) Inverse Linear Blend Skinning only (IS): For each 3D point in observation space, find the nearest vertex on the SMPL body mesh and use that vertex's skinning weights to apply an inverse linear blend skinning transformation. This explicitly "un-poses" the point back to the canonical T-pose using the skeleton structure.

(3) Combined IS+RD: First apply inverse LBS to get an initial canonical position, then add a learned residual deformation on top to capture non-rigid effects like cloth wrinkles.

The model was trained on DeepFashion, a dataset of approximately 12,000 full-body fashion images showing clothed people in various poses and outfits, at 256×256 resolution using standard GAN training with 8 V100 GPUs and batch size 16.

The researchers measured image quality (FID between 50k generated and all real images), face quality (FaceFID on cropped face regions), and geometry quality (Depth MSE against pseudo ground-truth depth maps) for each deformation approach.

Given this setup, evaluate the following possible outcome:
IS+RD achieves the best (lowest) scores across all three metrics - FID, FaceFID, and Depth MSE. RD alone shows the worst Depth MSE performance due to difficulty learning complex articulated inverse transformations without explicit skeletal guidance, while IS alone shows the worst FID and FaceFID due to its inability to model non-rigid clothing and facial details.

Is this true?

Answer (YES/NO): NO